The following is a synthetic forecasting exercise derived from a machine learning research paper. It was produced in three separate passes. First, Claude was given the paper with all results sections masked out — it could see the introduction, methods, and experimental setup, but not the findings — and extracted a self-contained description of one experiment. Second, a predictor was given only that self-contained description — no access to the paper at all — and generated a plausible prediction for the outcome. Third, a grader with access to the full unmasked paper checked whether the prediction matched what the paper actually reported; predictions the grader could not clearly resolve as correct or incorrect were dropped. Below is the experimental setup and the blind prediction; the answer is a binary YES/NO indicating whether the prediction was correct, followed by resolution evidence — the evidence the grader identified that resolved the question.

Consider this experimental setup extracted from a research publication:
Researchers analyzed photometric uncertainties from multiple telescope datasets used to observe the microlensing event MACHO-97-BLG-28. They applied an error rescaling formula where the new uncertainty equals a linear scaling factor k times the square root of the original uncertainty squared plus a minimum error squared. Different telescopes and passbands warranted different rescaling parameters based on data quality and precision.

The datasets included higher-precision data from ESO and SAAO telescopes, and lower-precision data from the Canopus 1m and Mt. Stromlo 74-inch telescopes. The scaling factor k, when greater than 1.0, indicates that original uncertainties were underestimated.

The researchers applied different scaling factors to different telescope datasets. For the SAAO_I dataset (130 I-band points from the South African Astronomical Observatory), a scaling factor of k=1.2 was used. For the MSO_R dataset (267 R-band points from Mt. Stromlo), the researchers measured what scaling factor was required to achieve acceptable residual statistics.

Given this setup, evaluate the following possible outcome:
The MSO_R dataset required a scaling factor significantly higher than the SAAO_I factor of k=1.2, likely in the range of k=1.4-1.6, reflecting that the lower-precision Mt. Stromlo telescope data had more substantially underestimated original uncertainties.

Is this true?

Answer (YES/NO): NO